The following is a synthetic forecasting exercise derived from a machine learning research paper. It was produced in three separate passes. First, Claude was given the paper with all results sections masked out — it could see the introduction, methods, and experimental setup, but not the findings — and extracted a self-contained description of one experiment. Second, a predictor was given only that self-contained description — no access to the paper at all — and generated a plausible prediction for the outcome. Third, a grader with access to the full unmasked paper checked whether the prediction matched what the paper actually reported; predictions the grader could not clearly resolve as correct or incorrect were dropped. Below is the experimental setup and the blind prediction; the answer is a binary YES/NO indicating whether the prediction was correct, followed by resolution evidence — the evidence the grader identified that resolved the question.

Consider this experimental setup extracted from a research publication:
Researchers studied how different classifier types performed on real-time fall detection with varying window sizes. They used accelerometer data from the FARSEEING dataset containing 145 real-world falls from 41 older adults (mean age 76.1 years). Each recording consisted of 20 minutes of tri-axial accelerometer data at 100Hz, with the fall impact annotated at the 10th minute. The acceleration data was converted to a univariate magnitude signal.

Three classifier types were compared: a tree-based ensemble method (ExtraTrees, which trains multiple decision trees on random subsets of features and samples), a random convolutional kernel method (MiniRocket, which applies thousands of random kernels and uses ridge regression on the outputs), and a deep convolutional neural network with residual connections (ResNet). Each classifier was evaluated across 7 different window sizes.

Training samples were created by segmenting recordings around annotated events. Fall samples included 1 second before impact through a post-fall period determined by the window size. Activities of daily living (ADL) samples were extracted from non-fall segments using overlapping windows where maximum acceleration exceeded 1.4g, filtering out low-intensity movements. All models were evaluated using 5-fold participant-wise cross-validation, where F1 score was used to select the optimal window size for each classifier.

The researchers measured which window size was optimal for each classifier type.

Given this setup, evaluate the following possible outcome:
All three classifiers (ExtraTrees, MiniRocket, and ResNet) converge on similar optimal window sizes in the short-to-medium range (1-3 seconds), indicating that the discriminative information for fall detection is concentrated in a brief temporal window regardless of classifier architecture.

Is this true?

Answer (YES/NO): NO